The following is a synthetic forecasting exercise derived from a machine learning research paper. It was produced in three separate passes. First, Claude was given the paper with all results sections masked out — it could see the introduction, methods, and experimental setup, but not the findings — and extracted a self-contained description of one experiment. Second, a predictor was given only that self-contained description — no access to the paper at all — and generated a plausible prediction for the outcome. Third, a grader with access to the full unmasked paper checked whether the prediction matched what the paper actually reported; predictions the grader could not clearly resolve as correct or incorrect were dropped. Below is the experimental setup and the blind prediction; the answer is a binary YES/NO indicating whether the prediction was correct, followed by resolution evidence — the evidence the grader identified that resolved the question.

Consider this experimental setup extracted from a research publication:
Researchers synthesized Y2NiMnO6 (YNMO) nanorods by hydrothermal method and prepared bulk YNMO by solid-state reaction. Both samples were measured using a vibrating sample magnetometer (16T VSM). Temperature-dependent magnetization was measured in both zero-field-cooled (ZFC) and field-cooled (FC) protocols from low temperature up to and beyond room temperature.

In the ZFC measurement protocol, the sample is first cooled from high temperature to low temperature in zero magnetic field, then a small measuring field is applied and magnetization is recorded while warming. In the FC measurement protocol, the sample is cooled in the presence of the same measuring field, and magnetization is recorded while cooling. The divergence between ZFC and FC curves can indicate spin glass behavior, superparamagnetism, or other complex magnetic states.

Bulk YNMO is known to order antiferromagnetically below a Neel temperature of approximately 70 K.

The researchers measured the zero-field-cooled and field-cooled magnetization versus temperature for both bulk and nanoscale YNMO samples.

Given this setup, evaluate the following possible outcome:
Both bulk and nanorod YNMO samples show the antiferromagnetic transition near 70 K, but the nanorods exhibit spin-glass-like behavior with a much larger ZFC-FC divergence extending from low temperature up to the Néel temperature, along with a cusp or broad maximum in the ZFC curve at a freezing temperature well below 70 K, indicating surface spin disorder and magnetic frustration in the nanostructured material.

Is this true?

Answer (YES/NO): NO